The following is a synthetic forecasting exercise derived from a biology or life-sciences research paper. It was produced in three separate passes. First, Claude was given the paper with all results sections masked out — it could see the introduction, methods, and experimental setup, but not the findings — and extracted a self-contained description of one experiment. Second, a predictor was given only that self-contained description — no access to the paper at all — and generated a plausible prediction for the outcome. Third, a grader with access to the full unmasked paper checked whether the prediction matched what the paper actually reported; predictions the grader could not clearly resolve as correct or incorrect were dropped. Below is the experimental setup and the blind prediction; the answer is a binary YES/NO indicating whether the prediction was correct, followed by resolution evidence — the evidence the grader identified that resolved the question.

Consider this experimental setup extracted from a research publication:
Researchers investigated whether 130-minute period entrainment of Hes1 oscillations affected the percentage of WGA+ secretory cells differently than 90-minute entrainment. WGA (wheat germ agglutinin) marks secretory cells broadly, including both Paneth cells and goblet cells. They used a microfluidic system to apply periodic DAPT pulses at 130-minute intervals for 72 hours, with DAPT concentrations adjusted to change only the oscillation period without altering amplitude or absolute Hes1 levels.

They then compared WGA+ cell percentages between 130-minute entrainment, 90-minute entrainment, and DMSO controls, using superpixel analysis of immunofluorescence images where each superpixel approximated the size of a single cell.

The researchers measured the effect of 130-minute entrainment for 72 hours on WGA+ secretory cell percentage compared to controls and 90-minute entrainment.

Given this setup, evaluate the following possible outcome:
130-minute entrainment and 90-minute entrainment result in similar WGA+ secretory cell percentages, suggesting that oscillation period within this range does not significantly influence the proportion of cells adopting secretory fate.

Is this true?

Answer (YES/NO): NO